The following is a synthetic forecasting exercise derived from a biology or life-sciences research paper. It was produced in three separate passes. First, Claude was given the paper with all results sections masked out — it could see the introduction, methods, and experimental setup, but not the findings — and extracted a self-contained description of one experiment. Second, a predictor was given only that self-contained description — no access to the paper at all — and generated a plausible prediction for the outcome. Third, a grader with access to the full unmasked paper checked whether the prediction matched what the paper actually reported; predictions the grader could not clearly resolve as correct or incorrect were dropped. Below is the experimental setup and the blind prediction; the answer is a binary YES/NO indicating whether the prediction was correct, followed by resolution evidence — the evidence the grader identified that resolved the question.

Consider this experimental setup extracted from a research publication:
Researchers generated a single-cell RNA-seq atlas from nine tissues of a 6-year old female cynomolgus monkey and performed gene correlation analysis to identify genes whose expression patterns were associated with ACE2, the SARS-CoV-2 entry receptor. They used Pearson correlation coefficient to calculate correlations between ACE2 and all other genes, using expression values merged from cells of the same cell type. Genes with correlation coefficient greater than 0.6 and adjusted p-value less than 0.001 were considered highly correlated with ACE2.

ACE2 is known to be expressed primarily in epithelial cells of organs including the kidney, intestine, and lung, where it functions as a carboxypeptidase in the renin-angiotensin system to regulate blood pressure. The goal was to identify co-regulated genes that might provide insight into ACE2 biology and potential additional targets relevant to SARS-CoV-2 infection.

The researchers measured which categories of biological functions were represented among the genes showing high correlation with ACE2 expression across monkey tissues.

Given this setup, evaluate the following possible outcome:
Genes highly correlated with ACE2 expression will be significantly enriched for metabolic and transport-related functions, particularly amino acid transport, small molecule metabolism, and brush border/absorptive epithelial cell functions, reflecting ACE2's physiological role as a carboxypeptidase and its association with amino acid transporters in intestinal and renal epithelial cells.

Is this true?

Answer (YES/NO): NO